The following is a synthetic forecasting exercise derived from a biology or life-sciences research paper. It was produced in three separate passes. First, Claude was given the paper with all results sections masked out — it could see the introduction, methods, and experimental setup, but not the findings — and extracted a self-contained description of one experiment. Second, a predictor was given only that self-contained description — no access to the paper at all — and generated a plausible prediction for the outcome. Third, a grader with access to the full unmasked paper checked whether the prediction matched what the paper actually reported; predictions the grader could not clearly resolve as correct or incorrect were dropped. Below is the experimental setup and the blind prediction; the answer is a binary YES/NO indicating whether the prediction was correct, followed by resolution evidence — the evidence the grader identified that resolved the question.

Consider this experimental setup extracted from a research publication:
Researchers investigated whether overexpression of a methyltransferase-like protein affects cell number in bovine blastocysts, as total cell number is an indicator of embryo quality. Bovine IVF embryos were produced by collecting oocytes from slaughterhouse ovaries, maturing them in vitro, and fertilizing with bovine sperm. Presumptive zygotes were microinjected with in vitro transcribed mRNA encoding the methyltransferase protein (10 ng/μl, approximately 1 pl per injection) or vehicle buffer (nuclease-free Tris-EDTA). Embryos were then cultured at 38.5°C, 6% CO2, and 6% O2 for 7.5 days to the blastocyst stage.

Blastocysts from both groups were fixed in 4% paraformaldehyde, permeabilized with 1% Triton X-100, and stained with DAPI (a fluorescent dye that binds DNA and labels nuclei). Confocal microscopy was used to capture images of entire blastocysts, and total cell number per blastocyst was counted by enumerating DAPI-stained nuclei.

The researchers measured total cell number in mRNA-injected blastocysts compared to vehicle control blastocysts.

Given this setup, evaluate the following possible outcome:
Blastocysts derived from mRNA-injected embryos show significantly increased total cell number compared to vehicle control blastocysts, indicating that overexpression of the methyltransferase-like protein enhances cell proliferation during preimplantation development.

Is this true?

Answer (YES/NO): YES